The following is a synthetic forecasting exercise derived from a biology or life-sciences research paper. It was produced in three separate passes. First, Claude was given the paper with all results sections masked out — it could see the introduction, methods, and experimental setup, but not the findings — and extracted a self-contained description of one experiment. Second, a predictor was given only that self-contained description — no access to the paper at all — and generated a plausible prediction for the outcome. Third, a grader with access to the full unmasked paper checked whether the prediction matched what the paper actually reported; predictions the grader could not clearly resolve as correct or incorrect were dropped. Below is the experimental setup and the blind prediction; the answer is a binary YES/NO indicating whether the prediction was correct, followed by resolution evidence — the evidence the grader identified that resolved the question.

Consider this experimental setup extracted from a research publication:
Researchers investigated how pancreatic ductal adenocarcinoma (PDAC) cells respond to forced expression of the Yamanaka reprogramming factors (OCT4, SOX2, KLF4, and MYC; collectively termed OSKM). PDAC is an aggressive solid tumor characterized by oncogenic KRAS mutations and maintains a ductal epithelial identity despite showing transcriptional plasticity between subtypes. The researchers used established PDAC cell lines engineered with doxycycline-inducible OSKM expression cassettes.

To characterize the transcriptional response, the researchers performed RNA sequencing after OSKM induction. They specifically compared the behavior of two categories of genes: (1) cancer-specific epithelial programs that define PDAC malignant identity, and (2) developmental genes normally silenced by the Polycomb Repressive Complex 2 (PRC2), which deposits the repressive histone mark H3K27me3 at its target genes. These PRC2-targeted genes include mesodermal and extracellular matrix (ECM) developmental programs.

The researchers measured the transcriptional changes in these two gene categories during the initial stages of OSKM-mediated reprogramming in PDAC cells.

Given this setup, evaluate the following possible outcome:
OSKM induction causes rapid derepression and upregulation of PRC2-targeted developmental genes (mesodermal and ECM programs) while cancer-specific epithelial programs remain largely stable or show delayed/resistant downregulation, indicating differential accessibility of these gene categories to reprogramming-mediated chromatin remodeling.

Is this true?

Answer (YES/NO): YES